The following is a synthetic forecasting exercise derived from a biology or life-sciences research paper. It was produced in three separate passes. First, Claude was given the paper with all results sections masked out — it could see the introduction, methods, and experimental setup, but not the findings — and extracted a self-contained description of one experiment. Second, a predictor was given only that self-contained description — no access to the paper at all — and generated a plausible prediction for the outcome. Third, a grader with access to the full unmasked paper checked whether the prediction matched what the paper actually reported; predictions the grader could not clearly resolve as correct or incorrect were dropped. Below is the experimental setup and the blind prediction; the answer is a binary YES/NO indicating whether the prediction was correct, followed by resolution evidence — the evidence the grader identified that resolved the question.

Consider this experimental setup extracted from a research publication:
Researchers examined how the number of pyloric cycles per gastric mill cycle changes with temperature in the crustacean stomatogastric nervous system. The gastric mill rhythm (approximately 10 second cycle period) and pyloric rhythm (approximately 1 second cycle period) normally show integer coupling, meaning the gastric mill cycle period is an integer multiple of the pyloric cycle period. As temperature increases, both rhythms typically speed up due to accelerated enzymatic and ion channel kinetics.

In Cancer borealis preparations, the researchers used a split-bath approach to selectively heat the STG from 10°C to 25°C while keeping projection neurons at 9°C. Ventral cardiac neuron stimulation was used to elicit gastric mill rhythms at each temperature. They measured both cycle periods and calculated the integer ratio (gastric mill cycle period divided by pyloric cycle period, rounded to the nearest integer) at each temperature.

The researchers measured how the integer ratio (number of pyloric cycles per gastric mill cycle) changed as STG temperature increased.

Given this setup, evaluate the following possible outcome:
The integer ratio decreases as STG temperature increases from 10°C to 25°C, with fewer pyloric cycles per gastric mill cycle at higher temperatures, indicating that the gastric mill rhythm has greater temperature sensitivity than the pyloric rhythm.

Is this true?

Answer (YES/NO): NO